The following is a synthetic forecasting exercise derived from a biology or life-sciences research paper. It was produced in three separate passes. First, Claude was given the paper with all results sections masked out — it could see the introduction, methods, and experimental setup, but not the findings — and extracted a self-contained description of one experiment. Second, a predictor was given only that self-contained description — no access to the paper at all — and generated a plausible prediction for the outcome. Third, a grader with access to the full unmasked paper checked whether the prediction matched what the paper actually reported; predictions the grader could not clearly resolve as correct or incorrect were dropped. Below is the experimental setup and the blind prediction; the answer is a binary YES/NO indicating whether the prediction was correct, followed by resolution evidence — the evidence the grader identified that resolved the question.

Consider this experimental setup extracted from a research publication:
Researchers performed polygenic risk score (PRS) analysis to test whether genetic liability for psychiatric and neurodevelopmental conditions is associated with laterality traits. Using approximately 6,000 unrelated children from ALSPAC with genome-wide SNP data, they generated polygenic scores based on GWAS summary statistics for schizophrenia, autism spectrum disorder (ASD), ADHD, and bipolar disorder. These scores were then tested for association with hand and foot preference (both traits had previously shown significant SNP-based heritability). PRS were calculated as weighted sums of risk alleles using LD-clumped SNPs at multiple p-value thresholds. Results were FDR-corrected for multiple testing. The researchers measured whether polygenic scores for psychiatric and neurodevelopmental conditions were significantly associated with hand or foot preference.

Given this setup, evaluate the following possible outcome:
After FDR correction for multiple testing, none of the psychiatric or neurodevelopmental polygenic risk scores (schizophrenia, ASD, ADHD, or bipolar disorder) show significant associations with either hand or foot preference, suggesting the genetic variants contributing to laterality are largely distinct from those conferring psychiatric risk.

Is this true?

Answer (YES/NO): YES